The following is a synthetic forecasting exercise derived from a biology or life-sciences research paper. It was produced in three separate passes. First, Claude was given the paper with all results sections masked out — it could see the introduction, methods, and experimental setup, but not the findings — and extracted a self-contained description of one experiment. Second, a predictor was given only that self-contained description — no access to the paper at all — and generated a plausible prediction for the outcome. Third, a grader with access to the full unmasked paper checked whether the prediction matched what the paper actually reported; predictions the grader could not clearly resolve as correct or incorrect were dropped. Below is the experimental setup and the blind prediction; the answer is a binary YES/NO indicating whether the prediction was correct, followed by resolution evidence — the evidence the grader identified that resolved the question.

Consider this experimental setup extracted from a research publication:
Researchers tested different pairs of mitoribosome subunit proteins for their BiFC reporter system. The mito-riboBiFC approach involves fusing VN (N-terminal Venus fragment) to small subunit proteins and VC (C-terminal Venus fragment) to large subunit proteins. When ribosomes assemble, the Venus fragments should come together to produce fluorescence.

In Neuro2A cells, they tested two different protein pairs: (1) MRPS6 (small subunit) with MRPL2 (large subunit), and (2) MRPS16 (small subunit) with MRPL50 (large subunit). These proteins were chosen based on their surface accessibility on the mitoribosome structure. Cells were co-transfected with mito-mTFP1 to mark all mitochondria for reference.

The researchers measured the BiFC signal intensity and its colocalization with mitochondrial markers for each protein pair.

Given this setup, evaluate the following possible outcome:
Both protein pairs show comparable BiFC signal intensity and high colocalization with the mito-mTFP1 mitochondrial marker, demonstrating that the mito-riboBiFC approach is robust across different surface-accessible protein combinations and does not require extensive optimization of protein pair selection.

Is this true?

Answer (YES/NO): NO